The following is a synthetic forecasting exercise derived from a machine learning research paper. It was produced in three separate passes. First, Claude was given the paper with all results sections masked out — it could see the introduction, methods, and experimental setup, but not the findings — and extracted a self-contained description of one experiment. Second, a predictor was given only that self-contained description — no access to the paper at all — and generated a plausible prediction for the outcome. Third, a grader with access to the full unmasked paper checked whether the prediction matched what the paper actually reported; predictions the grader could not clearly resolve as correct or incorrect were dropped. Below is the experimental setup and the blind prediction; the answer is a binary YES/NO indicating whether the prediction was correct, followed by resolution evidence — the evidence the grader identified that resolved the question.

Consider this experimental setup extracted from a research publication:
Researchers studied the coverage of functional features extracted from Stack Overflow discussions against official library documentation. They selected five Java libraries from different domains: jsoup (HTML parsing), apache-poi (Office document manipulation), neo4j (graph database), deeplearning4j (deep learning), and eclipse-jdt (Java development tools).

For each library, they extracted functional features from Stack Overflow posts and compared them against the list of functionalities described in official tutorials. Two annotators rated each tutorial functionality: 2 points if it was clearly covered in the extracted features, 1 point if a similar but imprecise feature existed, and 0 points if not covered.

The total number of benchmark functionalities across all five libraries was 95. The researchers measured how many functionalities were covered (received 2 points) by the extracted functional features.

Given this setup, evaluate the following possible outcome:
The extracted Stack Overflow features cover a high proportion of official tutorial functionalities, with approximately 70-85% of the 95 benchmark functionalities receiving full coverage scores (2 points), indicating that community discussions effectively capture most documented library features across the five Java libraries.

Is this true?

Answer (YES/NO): NO